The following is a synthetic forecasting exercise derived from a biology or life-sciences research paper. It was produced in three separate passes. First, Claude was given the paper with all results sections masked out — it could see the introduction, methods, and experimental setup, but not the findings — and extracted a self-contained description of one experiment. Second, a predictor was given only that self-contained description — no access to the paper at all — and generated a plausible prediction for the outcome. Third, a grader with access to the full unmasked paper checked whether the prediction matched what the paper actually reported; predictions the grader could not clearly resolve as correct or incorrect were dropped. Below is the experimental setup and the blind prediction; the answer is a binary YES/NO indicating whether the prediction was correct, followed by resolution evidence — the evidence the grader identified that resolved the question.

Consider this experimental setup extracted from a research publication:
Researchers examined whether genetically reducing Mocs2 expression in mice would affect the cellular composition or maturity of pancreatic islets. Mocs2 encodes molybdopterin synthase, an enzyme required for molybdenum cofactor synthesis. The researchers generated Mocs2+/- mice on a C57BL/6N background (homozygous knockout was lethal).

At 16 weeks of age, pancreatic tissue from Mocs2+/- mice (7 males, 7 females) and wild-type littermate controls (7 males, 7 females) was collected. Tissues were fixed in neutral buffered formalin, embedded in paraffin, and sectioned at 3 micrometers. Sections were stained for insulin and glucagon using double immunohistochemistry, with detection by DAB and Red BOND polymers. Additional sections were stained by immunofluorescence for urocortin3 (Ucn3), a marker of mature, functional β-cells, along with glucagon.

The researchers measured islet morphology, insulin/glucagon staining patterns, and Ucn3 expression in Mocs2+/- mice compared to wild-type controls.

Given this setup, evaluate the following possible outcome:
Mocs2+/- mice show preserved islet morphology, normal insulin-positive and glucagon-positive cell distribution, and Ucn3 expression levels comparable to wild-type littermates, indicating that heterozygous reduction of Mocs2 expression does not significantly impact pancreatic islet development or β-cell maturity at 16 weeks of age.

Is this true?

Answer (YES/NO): YES